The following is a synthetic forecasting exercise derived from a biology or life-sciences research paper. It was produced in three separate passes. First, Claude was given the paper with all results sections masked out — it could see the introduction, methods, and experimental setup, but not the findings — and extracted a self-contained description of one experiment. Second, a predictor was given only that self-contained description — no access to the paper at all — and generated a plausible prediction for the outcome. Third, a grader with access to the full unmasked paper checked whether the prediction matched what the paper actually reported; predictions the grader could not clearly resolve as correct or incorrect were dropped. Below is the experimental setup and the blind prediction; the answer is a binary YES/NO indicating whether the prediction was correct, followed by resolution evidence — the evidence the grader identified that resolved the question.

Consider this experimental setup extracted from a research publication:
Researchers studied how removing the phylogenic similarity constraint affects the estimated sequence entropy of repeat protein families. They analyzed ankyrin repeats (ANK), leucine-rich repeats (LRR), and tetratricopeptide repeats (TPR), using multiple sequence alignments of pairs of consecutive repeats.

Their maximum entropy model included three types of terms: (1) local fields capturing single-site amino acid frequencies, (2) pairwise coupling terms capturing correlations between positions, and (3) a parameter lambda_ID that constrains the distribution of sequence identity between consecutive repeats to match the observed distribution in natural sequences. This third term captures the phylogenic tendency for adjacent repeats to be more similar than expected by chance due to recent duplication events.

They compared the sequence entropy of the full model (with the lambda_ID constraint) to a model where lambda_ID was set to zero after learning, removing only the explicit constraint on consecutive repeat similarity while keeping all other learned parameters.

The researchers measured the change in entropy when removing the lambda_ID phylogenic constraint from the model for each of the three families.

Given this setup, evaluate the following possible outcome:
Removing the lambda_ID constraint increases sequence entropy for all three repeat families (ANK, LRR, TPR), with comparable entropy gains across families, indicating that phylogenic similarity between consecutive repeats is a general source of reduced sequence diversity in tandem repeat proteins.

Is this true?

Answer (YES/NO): NO